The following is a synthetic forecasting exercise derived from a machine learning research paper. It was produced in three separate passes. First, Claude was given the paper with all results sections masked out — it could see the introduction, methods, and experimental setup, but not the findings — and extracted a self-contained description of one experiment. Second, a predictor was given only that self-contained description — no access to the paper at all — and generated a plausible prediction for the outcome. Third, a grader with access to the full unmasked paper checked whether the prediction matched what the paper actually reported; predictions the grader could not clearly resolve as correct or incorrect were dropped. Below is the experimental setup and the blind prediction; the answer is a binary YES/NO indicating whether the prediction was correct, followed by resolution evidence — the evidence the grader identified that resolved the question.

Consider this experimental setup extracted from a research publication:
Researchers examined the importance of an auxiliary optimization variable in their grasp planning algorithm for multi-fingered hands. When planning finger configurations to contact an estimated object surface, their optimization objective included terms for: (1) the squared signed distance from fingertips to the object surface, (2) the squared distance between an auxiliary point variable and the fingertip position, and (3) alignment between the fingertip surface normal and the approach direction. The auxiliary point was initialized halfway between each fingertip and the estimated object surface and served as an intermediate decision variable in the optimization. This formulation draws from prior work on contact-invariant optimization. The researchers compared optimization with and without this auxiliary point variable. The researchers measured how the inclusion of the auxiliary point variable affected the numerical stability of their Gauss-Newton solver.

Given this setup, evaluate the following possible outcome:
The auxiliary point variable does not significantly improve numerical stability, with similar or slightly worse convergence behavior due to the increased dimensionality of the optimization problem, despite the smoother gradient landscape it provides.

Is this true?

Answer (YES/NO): NO